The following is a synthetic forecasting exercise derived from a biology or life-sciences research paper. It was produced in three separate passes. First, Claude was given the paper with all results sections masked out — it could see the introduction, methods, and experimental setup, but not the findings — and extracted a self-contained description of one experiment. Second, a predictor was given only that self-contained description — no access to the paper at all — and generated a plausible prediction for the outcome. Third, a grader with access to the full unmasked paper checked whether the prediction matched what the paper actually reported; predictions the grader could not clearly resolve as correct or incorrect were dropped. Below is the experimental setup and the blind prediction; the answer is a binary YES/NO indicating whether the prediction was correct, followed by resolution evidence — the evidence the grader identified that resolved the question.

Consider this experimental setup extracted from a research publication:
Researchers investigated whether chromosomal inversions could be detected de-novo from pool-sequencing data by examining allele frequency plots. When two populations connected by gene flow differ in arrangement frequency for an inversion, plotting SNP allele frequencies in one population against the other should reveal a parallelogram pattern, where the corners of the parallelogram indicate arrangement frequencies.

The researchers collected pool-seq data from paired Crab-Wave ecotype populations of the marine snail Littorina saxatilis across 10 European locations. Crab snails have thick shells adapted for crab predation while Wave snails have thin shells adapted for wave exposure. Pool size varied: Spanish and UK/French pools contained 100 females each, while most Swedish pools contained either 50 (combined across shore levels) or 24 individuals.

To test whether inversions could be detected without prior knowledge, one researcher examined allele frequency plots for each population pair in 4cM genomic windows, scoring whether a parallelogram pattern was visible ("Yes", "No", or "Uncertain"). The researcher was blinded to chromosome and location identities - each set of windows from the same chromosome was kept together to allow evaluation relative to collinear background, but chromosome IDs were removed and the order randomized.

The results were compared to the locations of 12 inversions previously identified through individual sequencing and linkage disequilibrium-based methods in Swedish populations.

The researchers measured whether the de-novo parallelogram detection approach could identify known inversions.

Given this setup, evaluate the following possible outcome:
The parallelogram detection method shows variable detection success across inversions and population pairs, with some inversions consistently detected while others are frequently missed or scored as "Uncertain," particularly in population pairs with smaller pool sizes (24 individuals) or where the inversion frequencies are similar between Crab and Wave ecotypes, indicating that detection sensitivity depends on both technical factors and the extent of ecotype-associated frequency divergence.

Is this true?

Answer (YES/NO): YES